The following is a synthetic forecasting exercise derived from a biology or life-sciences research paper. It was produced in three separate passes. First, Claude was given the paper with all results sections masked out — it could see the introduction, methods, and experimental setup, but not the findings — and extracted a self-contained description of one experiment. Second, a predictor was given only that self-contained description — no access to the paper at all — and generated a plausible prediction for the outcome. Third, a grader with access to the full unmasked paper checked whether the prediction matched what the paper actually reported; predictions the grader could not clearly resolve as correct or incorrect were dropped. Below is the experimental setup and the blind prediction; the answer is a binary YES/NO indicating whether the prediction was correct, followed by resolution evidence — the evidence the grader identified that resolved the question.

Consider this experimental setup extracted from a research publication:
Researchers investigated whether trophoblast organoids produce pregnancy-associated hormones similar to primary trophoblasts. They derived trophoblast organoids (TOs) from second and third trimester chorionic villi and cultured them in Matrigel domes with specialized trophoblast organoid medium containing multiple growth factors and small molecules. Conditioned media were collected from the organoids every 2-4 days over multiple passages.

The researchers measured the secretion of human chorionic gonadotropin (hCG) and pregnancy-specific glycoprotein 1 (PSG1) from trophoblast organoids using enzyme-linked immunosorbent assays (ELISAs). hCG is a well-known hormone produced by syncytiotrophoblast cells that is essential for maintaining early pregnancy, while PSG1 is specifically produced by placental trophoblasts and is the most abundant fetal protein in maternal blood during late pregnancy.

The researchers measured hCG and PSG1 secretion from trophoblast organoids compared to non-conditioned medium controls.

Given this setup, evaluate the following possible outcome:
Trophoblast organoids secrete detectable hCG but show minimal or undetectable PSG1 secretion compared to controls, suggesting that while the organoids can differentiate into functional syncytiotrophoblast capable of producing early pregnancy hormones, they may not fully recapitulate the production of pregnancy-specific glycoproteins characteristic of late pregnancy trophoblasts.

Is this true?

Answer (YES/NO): NO